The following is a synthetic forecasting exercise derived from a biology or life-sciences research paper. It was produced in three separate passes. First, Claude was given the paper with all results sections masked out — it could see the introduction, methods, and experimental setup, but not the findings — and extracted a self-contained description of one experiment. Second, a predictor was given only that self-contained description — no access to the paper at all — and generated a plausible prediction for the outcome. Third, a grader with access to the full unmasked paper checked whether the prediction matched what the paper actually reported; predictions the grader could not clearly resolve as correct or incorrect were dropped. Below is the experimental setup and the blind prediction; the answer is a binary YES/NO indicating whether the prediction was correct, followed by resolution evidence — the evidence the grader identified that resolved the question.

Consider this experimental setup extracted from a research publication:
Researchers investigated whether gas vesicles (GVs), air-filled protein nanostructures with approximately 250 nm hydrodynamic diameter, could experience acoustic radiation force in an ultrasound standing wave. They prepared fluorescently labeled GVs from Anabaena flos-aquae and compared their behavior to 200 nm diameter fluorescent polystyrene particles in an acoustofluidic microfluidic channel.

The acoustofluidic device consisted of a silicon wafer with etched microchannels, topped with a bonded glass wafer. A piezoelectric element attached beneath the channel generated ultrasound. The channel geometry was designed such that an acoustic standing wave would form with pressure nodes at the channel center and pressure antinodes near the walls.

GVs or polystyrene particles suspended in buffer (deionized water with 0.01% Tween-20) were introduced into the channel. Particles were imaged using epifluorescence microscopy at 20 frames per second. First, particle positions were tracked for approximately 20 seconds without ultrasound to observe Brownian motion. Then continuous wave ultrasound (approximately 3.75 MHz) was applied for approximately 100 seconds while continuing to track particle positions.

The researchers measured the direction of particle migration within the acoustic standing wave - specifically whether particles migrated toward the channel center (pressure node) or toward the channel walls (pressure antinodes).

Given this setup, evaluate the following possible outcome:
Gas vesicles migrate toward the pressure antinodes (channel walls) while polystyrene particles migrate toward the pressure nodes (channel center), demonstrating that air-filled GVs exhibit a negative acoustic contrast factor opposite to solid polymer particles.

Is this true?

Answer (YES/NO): NO